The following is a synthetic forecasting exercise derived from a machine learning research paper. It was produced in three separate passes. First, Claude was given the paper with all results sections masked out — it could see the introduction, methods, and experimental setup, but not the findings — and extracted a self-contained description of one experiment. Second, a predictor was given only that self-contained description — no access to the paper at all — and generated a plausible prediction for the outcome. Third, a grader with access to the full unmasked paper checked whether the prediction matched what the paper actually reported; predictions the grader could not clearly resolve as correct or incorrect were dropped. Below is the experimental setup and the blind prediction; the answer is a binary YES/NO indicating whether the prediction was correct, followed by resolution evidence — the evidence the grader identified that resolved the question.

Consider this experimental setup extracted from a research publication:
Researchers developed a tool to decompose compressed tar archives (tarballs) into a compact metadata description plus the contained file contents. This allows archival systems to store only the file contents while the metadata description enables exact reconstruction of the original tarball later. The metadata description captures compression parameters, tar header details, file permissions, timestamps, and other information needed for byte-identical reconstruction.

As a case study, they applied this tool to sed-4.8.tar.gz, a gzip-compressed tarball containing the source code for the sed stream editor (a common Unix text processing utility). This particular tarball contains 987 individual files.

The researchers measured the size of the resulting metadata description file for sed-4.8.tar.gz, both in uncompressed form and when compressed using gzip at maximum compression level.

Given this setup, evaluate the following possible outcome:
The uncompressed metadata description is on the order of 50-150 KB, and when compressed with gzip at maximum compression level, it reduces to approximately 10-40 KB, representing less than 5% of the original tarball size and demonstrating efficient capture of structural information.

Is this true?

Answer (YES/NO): YES